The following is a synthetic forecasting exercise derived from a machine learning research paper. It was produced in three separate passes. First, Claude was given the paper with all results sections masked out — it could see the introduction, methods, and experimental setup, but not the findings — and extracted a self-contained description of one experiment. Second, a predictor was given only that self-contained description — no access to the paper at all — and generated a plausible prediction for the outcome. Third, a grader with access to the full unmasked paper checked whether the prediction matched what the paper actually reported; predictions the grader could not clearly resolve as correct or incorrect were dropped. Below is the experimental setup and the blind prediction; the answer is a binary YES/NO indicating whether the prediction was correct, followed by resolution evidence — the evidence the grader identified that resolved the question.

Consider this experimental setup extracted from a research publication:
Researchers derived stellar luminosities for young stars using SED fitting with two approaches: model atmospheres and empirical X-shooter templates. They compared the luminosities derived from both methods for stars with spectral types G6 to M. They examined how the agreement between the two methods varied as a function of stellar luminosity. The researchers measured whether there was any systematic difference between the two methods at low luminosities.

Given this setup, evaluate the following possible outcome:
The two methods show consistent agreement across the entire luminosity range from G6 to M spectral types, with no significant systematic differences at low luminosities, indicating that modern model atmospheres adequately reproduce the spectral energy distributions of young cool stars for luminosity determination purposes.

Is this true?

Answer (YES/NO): NO